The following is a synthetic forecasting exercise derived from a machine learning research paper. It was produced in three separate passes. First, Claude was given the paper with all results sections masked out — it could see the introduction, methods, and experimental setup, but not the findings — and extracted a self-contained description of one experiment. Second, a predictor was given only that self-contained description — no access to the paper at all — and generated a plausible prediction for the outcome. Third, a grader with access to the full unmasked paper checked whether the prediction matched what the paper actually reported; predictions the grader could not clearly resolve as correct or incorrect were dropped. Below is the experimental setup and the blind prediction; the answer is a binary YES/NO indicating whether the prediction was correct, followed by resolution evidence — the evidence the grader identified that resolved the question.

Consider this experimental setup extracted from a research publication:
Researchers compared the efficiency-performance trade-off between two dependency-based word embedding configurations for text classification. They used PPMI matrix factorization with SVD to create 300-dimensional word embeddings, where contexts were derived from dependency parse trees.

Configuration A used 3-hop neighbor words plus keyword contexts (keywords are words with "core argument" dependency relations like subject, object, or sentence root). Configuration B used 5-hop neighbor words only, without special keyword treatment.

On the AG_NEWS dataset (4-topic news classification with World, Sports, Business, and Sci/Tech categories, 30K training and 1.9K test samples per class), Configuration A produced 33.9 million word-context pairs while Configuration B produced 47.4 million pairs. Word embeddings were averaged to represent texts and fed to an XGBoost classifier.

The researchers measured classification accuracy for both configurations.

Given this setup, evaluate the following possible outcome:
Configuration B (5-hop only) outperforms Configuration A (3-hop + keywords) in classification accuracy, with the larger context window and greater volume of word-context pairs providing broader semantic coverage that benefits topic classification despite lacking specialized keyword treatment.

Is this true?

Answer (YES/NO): NO